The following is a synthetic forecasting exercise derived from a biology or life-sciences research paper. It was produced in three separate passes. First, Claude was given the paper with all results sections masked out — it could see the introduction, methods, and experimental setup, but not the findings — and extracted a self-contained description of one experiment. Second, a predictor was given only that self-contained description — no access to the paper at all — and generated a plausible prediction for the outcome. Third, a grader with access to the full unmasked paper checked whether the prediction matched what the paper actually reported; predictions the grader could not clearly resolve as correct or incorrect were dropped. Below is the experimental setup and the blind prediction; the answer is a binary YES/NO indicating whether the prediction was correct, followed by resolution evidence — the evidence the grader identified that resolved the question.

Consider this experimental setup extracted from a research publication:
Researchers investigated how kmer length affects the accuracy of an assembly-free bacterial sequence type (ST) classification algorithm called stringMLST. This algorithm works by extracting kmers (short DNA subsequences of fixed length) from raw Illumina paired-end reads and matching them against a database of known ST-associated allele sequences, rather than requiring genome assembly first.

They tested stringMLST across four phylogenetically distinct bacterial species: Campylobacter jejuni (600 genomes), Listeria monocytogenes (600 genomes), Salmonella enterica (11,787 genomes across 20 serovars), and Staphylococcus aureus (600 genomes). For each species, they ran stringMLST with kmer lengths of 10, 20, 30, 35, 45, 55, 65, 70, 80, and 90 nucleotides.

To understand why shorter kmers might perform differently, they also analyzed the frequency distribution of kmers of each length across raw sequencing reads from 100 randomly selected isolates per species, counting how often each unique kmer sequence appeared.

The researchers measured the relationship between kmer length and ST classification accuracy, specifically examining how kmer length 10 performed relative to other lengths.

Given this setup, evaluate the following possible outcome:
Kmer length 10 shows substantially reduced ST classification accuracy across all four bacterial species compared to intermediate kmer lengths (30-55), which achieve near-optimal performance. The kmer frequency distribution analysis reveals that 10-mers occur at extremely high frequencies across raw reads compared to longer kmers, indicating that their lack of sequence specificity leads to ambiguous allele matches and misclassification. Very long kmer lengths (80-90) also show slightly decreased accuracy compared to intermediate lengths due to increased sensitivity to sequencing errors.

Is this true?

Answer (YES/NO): NO